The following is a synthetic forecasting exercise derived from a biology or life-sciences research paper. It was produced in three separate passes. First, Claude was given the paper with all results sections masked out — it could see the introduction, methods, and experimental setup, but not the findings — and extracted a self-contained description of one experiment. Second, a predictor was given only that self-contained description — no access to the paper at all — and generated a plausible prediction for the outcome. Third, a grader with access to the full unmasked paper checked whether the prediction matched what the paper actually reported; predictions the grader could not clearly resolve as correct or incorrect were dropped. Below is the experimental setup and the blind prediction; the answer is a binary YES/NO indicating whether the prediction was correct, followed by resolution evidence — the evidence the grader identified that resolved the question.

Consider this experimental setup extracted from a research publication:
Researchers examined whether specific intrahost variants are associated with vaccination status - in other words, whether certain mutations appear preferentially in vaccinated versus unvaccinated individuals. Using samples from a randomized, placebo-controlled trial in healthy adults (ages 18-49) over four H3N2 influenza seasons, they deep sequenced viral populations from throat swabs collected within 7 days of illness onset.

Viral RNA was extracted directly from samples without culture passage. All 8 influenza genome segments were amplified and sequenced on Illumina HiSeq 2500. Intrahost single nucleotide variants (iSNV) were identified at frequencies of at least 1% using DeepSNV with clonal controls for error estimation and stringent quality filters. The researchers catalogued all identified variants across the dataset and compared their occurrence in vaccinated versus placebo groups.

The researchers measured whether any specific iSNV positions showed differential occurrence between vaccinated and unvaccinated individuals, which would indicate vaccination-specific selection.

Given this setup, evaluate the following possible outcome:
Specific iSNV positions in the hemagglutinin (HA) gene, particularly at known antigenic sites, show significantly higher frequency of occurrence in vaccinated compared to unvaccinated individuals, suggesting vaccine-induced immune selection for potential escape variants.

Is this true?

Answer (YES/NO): NO